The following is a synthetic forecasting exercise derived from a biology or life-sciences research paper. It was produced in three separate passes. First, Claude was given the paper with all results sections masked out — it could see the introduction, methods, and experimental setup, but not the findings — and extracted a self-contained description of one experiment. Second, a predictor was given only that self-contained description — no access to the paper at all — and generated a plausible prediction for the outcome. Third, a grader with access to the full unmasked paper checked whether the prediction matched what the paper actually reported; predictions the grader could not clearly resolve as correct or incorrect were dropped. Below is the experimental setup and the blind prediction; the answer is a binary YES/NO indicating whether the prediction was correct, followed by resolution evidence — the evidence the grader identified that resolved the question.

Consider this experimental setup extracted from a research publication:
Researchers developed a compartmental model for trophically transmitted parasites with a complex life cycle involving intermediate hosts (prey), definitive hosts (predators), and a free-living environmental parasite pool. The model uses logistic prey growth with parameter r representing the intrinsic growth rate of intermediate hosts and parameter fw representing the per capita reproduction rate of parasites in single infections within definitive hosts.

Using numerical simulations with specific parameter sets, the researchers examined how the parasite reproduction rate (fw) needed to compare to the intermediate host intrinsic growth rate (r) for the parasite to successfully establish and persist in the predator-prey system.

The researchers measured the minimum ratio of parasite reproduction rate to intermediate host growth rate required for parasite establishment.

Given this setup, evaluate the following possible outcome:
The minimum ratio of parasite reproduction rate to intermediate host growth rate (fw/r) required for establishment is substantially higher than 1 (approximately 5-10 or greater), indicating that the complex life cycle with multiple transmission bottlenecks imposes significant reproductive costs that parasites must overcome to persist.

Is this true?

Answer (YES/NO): YES